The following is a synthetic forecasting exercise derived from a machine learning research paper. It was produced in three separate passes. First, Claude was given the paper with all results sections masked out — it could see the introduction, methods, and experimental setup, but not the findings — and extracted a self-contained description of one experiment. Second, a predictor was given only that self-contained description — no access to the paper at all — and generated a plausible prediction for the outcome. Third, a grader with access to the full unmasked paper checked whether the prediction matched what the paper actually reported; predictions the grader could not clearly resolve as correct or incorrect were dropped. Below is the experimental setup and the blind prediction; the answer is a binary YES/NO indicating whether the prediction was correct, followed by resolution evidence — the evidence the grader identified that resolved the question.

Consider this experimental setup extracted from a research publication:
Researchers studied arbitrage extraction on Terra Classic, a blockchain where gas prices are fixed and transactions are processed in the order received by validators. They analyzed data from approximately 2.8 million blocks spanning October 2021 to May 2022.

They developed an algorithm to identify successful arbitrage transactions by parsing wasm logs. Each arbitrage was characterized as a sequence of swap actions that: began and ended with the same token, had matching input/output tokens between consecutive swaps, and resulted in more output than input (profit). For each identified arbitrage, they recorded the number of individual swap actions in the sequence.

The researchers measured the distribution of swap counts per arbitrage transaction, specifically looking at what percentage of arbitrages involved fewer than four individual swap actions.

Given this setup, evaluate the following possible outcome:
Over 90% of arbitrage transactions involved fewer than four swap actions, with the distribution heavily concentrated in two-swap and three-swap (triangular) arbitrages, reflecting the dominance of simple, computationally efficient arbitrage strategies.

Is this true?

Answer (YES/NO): NO